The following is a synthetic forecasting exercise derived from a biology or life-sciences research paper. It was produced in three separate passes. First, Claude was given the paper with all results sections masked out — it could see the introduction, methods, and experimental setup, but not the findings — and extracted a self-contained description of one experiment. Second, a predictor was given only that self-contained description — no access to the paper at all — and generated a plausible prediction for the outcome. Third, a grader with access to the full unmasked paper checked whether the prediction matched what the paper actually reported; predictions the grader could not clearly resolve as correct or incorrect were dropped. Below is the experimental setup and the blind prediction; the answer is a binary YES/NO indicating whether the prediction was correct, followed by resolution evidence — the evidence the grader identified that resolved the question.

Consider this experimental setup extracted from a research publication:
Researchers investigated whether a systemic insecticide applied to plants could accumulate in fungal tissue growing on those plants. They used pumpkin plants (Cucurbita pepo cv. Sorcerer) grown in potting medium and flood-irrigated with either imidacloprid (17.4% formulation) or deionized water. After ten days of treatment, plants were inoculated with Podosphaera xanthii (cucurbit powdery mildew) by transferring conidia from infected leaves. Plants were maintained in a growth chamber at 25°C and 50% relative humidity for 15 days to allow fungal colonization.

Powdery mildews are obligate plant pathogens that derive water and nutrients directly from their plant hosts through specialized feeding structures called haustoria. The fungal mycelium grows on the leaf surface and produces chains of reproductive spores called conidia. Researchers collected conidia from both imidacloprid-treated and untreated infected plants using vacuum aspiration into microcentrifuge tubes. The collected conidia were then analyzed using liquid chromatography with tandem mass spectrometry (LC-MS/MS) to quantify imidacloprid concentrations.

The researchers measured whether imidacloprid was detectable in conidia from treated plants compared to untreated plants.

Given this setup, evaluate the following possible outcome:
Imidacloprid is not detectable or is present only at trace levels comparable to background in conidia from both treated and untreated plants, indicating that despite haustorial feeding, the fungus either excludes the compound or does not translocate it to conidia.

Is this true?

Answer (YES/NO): NO